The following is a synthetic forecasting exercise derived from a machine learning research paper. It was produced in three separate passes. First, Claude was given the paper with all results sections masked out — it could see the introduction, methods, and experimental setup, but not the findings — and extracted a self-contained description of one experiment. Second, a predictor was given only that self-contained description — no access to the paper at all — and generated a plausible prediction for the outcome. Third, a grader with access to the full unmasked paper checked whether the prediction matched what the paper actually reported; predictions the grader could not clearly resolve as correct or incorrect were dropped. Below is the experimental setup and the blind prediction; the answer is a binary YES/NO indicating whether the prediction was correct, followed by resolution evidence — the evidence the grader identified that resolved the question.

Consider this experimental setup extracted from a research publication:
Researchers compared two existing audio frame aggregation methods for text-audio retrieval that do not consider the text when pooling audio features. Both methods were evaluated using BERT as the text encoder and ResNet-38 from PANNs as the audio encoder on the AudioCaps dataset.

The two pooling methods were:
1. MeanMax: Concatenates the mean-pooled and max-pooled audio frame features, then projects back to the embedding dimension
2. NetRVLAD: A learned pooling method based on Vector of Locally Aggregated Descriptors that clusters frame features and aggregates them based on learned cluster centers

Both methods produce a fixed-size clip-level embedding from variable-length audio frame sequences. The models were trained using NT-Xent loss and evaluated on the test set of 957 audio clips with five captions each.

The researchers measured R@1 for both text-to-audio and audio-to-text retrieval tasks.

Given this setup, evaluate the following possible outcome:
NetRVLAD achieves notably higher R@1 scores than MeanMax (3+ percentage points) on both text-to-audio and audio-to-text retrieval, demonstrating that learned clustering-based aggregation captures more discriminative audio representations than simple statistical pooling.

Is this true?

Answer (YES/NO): NO